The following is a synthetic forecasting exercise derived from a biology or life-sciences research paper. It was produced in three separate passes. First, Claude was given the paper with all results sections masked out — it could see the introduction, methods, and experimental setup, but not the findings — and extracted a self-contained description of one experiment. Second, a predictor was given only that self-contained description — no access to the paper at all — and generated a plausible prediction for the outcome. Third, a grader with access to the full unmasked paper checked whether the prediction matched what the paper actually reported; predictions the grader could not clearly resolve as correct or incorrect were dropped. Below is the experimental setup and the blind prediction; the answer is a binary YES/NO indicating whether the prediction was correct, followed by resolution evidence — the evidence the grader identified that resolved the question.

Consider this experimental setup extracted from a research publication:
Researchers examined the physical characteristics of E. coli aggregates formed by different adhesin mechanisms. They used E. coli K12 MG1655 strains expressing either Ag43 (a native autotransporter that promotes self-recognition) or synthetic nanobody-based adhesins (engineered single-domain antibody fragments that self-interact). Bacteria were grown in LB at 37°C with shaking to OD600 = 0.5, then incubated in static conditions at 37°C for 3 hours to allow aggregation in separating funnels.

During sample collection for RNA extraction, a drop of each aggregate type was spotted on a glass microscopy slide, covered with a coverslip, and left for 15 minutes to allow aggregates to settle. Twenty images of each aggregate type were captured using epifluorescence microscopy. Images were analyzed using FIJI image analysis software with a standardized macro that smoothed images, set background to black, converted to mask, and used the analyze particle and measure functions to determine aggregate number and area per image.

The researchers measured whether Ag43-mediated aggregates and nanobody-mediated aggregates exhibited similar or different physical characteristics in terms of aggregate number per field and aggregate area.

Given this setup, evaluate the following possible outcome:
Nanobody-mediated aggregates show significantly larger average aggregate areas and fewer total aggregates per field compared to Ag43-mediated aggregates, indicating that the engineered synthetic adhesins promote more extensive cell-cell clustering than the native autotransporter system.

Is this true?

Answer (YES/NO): NO